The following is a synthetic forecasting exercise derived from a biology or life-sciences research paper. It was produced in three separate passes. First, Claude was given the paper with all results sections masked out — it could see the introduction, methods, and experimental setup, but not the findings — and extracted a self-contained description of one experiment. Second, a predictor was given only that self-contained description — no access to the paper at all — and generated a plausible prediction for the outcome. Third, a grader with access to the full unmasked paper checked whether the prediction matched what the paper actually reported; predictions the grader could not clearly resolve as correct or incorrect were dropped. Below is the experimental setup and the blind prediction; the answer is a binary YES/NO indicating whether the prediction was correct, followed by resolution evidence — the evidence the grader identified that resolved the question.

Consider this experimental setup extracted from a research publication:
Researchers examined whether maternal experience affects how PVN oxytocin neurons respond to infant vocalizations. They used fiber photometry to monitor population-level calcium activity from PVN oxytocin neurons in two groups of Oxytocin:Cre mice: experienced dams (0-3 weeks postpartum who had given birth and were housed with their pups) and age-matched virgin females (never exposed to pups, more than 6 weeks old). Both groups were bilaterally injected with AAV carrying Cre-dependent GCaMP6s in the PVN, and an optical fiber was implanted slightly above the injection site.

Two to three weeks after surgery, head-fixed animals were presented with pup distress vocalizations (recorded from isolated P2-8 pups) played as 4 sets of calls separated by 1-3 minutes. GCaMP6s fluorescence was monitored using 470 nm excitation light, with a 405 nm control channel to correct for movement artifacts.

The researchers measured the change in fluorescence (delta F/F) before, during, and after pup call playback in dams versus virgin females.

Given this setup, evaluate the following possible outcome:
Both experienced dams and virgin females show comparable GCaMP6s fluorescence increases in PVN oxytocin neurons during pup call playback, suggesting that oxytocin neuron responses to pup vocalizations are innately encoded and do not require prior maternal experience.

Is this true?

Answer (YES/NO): NO